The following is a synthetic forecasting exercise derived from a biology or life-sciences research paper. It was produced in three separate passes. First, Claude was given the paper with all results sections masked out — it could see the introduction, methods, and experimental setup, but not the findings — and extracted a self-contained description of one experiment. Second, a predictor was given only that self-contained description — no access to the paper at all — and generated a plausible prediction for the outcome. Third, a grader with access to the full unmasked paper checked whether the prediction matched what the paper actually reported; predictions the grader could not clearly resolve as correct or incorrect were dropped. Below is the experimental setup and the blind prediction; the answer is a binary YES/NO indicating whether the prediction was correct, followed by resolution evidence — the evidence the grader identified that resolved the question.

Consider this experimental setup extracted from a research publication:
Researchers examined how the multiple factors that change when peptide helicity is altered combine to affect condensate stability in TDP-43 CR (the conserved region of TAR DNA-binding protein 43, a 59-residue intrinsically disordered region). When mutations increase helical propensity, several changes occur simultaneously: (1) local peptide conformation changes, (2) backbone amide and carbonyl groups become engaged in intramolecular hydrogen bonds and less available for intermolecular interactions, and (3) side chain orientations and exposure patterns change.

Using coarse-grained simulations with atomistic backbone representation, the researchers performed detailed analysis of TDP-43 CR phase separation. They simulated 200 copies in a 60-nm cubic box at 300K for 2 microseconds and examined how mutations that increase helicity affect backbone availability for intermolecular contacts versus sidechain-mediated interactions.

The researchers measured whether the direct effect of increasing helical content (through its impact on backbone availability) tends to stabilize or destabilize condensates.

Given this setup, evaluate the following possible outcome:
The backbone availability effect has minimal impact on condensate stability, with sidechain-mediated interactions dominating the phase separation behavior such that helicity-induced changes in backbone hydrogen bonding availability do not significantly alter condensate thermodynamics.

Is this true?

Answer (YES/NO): NO